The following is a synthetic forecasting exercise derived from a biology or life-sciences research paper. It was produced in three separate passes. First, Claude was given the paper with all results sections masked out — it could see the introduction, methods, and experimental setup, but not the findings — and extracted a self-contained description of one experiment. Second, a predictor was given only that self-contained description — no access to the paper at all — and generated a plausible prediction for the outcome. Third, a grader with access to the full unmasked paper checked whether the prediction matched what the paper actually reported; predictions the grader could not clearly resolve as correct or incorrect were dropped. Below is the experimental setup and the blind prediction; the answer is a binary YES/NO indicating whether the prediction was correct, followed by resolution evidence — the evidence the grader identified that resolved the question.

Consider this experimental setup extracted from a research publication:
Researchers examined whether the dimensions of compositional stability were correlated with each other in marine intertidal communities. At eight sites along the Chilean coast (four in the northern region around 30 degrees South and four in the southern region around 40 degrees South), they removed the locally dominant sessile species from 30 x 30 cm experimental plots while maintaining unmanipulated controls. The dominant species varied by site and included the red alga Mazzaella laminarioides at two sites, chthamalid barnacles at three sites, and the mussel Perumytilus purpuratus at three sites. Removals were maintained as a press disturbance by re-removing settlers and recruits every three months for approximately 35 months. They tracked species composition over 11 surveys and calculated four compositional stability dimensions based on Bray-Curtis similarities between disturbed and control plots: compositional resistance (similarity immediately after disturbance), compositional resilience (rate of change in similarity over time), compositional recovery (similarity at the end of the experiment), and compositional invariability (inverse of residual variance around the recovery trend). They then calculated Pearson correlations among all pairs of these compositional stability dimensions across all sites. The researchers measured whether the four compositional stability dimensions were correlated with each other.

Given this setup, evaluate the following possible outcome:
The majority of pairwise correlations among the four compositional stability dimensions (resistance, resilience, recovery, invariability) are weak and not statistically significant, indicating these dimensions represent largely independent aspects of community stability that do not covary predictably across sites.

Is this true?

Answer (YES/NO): YES